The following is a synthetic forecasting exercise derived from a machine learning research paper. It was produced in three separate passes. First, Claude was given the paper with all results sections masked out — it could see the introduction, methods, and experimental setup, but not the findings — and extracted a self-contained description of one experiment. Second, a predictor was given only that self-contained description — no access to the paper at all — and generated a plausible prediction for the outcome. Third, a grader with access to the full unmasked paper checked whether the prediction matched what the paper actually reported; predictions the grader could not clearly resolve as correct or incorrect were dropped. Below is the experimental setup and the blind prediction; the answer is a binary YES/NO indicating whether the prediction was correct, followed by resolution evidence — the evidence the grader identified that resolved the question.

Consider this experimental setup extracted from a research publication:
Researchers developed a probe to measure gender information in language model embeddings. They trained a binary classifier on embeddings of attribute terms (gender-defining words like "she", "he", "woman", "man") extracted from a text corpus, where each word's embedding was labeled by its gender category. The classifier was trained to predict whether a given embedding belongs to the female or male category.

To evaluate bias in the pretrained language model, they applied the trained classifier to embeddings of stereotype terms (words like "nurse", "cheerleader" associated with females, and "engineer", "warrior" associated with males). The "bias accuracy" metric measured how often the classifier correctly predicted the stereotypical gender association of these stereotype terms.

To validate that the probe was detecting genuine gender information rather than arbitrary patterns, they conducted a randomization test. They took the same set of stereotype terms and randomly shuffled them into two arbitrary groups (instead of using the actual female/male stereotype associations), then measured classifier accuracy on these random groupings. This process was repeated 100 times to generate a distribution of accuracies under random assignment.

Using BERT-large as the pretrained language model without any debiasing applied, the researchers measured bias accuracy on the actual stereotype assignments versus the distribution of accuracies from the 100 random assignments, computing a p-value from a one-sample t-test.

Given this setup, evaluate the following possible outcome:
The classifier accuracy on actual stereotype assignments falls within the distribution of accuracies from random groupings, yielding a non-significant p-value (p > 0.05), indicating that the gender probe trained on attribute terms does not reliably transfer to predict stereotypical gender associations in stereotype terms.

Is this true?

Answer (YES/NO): NO